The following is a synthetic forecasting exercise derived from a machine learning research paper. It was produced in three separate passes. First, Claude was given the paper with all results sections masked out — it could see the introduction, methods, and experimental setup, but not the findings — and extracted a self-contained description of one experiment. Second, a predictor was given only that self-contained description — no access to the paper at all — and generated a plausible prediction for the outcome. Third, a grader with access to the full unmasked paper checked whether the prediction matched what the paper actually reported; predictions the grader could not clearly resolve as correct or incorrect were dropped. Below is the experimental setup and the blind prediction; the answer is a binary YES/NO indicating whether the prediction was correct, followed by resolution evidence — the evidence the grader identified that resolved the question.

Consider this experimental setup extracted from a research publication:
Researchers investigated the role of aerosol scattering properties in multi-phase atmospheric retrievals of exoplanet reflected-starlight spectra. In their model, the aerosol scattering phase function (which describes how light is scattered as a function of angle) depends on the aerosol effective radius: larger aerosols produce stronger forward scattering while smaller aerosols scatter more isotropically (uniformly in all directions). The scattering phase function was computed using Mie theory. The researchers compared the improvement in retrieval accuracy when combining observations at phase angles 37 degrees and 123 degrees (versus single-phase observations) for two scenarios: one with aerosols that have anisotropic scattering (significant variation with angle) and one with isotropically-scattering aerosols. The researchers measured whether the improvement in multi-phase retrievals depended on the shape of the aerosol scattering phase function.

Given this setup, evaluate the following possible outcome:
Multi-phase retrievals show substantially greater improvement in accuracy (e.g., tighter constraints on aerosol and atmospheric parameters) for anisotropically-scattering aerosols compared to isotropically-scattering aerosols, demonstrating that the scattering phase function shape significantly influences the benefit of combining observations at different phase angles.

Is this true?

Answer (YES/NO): YES